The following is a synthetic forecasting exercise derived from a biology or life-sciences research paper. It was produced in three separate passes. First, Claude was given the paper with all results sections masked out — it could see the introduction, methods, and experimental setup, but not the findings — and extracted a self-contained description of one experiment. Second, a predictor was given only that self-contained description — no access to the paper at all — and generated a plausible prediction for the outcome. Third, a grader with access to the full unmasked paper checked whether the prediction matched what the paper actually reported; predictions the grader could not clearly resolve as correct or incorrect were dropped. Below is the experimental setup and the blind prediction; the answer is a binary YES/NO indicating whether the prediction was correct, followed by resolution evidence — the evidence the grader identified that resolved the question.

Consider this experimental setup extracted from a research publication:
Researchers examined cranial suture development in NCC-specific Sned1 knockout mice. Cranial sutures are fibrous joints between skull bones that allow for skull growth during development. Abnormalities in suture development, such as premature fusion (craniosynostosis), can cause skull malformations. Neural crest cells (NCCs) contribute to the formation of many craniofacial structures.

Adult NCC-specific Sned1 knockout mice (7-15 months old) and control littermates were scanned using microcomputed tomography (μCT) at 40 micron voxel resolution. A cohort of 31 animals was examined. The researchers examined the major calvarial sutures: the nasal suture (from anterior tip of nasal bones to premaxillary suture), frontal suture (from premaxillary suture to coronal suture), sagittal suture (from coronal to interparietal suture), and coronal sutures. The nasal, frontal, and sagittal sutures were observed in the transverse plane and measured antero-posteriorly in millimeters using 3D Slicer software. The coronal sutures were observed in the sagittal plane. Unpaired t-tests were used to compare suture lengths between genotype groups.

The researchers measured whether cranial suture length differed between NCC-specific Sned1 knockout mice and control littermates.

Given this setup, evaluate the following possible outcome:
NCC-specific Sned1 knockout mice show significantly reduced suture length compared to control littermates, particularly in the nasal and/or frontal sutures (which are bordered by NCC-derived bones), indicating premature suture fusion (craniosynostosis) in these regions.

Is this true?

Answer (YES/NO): NO